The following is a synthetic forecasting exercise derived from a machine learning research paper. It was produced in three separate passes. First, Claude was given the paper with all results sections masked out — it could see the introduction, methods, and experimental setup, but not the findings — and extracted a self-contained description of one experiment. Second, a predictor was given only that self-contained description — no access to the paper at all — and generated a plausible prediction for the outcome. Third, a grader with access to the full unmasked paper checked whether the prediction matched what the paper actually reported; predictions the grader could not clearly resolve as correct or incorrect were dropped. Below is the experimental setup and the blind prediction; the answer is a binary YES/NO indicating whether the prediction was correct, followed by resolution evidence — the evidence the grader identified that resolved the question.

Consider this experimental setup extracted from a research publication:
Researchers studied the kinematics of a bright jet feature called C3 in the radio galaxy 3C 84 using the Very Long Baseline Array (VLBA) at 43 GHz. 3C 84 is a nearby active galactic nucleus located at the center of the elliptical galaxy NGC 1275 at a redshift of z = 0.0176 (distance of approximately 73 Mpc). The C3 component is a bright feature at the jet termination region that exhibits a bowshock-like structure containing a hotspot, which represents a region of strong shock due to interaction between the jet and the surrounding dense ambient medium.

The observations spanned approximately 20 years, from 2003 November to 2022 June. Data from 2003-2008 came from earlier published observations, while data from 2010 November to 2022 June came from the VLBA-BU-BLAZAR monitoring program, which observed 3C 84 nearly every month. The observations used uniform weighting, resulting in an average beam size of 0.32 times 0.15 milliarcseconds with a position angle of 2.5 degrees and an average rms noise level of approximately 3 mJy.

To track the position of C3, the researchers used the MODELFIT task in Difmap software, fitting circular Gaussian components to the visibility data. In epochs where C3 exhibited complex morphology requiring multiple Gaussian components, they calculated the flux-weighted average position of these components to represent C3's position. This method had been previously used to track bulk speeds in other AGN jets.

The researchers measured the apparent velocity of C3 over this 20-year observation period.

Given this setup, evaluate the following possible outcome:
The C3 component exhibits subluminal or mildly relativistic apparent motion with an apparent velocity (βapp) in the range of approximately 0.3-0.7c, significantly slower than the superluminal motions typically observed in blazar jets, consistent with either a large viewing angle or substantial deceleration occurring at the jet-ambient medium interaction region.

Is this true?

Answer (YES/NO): NO